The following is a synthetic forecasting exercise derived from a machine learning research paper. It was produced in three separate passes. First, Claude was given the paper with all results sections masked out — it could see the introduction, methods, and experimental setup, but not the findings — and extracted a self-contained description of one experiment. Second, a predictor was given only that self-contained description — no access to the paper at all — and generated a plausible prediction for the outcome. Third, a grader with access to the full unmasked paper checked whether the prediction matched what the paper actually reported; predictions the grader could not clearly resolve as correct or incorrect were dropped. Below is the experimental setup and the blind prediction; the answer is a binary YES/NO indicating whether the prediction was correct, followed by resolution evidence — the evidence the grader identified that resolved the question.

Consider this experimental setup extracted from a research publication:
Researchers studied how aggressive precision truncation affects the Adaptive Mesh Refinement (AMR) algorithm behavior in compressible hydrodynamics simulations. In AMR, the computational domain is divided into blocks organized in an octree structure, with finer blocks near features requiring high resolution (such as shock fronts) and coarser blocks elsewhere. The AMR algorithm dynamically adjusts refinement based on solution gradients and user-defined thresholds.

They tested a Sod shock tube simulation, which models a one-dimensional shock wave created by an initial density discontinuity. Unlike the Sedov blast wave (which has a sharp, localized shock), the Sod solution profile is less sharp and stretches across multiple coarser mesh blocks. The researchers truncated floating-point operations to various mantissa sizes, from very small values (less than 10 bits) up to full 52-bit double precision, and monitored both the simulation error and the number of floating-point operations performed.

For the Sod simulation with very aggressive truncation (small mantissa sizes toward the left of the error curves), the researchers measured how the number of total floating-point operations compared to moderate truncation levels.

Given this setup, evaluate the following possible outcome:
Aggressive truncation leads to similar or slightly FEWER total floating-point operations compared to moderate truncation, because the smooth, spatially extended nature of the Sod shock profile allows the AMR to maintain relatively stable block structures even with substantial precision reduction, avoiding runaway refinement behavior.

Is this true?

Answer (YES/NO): NO